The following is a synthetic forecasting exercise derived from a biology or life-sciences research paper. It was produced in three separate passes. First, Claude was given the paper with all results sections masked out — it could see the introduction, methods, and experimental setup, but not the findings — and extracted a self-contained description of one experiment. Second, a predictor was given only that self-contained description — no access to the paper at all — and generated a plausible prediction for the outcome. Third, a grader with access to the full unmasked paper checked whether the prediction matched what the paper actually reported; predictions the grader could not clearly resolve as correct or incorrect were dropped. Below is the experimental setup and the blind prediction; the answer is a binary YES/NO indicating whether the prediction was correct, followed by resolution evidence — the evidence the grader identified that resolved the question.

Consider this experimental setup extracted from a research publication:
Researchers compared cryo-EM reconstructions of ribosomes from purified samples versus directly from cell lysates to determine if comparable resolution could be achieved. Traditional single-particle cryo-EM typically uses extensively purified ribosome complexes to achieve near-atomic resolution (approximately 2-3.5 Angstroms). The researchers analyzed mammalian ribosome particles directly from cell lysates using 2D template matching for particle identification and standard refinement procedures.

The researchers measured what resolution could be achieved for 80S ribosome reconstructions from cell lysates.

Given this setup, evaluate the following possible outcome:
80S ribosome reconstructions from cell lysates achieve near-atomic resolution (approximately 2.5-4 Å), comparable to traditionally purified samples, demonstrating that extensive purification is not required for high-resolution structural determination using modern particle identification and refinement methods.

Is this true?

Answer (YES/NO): YES